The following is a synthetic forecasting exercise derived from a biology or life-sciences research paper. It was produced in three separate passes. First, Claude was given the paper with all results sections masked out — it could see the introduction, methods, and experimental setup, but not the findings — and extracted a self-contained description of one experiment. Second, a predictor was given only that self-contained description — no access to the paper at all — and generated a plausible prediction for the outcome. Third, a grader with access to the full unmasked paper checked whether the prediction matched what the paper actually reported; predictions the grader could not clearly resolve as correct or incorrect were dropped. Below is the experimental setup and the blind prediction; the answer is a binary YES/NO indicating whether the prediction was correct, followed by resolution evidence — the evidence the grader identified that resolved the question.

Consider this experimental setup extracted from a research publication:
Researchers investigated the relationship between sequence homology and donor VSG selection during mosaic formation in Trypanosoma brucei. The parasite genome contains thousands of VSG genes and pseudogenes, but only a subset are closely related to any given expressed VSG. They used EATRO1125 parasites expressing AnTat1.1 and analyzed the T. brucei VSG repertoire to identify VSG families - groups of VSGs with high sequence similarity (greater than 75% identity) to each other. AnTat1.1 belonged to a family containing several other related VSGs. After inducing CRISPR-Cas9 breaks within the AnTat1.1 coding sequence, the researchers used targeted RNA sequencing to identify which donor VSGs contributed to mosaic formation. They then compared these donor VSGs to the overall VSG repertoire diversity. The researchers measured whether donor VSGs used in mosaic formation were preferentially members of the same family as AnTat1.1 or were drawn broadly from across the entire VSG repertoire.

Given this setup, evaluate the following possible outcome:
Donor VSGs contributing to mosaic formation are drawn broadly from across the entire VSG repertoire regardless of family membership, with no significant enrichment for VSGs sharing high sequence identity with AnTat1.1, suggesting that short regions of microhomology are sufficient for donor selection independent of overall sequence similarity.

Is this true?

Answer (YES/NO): NO